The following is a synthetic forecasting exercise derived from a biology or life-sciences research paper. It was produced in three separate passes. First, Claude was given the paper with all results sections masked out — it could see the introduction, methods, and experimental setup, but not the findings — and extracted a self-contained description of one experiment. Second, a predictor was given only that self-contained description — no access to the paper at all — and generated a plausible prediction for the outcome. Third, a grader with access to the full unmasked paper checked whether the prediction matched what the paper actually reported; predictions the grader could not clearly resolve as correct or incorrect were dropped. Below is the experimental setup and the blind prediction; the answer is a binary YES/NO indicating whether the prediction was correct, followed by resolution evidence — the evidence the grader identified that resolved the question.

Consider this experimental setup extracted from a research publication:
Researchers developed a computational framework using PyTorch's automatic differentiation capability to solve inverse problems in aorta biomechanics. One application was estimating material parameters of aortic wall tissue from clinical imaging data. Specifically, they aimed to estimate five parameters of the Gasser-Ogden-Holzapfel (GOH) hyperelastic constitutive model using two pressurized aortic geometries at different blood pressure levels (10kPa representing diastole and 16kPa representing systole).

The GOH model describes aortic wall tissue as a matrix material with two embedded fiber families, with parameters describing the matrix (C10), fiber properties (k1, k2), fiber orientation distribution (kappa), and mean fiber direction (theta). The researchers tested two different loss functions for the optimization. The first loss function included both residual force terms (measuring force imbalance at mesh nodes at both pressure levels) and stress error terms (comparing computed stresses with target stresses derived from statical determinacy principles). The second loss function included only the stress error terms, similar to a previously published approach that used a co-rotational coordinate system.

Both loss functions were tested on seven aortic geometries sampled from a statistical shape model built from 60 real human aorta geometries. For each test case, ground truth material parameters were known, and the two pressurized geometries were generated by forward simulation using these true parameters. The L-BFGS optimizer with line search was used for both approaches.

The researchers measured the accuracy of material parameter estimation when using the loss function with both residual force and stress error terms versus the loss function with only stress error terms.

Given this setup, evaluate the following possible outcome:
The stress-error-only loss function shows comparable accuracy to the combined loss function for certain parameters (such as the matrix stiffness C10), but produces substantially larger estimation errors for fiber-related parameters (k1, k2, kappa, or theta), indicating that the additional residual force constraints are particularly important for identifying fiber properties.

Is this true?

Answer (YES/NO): NO